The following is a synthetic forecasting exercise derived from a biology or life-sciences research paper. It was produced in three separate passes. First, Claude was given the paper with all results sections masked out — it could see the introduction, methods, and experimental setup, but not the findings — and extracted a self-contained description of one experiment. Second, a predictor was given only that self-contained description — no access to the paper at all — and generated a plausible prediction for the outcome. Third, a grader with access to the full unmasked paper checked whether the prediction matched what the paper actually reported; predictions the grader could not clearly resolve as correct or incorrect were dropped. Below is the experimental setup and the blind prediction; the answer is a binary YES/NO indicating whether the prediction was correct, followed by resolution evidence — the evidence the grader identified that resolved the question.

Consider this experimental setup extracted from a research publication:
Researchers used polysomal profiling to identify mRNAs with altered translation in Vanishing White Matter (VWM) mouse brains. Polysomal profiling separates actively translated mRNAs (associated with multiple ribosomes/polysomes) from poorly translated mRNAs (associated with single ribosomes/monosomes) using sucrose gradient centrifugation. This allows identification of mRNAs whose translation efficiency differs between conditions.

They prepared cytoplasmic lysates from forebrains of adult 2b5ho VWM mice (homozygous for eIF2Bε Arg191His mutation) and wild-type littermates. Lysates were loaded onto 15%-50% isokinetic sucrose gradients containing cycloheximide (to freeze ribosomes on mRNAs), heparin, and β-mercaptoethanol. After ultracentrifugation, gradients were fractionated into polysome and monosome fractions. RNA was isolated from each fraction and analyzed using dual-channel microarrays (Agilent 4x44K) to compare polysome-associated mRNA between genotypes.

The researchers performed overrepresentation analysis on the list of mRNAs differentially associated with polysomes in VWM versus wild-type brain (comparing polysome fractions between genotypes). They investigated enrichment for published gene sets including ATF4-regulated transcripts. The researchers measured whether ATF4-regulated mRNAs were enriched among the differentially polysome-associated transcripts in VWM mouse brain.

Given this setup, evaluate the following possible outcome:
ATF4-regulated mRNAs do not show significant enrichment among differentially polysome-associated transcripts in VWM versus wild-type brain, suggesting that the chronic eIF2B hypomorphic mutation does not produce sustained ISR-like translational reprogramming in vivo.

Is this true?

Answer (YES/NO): NO